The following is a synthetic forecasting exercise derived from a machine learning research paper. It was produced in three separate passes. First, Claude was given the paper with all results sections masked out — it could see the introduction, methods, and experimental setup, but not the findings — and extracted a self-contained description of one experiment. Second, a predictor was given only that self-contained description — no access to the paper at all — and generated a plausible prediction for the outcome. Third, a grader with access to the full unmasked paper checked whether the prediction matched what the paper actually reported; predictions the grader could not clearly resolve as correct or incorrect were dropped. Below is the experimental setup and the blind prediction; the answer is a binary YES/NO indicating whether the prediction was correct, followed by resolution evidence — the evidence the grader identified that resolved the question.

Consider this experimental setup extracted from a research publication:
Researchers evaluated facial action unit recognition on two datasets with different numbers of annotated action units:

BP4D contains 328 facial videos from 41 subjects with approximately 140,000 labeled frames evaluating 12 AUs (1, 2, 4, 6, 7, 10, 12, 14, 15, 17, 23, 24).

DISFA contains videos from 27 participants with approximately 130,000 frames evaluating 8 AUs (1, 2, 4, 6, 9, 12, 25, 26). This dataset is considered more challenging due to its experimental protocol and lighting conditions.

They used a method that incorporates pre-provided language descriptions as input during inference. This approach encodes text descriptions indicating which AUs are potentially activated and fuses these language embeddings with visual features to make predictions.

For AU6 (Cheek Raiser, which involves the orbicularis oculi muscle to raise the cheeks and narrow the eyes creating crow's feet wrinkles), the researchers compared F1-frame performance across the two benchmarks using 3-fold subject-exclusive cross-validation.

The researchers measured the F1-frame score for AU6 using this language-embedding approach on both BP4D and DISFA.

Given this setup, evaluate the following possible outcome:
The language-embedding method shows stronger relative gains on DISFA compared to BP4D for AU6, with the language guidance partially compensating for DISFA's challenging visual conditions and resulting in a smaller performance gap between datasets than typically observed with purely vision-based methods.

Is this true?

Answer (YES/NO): NO